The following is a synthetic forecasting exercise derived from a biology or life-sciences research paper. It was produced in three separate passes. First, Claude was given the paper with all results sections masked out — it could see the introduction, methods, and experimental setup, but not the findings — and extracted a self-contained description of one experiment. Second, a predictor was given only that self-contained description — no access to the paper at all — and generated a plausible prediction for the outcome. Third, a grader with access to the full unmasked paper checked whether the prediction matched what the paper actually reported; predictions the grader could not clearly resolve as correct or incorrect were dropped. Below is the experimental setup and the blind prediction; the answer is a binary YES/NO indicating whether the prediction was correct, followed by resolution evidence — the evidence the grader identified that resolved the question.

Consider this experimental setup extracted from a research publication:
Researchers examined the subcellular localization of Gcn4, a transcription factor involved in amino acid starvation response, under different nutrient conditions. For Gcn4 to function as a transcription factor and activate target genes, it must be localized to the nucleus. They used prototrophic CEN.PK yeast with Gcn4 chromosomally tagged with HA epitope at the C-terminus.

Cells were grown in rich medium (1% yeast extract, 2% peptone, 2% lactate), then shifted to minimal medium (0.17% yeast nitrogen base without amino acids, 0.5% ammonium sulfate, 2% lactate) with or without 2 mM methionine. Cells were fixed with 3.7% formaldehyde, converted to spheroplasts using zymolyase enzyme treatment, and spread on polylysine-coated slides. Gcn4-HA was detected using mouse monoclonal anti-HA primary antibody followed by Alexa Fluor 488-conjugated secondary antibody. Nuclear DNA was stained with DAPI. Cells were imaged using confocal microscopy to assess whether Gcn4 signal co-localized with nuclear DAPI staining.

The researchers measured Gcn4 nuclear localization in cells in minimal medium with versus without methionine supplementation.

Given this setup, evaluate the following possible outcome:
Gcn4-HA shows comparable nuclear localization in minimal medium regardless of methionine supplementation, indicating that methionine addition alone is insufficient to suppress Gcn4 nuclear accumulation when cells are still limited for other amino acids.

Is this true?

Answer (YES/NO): NO